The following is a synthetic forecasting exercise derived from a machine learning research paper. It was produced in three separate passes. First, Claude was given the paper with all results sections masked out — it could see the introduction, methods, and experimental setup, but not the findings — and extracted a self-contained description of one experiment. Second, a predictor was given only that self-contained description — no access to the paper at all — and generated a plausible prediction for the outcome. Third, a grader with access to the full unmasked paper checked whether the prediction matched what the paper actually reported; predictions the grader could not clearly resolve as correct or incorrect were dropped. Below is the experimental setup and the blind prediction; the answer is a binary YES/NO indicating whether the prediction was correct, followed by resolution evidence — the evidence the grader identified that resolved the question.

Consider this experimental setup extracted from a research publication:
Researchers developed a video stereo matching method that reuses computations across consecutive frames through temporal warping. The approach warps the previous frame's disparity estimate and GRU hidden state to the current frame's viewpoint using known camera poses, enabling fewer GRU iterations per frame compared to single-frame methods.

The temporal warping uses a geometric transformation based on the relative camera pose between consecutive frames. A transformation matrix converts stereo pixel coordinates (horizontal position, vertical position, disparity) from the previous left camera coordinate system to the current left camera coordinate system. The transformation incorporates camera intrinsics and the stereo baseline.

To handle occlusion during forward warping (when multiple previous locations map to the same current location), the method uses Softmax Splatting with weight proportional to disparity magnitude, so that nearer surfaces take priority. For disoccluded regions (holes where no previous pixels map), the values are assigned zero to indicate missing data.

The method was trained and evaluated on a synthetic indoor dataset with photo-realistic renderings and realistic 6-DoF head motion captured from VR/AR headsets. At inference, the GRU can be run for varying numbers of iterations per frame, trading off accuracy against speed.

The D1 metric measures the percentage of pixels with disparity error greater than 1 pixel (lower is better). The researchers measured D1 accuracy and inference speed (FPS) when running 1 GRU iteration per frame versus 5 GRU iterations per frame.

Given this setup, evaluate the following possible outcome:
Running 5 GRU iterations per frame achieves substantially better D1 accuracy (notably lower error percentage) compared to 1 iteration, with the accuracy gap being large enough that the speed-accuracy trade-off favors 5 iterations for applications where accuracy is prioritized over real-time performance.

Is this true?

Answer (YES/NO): NO